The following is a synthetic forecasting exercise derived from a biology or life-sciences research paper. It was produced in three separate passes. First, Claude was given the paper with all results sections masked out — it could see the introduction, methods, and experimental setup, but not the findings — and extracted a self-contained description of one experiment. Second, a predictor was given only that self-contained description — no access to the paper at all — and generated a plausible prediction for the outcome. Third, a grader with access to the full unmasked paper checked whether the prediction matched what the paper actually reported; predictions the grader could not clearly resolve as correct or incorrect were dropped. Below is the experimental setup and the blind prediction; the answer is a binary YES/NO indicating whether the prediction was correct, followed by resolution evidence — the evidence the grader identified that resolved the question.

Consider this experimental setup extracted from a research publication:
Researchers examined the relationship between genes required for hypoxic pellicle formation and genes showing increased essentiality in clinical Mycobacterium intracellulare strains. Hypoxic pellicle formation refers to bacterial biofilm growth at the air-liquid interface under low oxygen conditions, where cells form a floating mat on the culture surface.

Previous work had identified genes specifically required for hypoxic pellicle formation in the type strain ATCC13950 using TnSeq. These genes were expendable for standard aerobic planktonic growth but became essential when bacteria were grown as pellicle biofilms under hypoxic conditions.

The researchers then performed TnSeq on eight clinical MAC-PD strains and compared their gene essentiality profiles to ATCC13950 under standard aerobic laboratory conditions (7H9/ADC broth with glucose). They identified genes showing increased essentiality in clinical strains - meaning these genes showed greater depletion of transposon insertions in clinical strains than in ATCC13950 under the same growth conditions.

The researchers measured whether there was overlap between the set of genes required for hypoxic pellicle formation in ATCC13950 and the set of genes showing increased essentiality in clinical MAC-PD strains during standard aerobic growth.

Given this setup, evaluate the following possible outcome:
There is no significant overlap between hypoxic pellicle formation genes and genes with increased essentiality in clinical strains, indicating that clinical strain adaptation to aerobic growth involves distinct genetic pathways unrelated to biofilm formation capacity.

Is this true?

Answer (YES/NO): NO